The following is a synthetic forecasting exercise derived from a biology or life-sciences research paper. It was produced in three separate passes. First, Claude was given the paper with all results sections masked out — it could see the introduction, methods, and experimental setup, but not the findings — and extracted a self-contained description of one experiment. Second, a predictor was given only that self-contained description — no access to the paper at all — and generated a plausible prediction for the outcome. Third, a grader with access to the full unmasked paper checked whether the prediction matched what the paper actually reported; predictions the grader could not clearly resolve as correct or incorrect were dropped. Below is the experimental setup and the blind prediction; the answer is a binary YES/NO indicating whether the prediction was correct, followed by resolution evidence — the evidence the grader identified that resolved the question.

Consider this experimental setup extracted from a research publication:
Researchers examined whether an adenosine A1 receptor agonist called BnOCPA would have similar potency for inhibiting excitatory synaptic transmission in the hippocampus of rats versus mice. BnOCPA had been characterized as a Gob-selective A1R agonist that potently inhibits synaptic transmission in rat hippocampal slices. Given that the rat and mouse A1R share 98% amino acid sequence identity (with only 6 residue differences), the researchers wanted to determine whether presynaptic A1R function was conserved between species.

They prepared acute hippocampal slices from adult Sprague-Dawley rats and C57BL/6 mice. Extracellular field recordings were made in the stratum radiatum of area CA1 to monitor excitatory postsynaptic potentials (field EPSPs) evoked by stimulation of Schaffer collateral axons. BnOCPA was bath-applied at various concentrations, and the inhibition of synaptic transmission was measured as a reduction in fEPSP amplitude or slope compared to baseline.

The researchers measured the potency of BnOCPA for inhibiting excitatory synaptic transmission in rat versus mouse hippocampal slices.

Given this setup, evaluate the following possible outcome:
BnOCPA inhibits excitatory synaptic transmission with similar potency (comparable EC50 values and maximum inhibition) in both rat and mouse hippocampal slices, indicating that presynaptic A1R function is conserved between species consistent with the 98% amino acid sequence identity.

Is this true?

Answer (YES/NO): YES